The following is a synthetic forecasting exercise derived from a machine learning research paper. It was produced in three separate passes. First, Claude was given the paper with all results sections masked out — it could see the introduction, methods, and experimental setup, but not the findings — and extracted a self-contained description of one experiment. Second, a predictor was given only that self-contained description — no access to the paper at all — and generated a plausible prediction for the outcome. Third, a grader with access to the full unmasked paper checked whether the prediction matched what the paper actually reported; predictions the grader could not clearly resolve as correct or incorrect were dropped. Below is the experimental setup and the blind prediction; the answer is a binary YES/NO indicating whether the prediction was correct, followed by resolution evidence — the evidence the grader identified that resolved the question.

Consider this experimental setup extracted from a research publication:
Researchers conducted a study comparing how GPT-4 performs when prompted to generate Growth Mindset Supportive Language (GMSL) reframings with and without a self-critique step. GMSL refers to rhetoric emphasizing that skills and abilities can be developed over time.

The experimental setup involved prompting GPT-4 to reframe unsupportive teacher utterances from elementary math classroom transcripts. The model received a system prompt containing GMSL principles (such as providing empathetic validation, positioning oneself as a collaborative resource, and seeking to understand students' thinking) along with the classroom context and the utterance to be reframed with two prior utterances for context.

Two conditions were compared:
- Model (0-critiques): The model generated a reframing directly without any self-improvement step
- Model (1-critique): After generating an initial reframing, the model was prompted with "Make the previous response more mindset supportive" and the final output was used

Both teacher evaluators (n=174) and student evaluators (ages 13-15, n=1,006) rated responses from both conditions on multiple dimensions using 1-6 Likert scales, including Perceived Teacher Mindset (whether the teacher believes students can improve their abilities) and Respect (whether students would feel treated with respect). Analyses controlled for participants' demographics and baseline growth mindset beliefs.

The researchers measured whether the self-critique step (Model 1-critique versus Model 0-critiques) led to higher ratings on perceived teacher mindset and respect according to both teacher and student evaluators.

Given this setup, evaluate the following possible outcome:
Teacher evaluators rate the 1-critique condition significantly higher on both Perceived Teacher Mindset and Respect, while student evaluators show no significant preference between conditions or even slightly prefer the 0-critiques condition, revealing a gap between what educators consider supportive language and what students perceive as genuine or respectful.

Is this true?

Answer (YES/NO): NO